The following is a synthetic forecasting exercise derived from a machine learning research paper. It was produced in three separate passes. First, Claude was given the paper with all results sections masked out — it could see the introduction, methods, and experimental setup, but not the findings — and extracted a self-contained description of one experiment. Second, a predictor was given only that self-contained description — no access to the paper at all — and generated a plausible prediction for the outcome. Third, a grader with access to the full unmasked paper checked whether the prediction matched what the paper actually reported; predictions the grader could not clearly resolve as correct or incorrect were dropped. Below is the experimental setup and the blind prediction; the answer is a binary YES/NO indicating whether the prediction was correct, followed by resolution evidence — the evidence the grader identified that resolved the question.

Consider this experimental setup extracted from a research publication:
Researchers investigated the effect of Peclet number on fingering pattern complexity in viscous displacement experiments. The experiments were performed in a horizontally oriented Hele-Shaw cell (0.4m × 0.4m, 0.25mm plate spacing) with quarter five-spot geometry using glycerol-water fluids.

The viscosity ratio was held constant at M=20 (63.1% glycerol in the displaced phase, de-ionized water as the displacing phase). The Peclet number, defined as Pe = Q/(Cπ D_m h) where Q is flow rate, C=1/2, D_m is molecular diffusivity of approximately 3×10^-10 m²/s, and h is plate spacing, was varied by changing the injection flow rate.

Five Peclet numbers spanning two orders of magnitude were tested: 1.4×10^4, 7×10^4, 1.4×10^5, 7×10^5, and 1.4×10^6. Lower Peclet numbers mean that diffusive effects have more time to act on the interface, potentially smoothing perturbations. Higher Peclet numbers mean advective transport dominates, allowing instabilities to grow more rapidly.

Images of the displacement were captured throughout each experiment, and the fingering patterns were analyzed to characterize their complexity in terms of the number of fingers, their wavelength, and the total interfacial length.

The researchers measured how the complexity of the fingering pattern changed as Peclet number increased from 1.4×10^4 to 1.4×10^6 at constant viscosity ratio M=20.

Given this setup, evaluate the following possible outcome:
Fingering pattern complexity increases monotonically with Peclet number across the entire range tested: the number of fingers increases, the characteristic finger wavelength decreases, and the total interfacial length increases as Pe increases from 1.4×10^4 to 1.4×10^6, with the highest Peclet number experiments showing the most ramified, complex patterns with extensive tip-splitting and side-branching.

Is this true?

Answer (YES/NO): NO